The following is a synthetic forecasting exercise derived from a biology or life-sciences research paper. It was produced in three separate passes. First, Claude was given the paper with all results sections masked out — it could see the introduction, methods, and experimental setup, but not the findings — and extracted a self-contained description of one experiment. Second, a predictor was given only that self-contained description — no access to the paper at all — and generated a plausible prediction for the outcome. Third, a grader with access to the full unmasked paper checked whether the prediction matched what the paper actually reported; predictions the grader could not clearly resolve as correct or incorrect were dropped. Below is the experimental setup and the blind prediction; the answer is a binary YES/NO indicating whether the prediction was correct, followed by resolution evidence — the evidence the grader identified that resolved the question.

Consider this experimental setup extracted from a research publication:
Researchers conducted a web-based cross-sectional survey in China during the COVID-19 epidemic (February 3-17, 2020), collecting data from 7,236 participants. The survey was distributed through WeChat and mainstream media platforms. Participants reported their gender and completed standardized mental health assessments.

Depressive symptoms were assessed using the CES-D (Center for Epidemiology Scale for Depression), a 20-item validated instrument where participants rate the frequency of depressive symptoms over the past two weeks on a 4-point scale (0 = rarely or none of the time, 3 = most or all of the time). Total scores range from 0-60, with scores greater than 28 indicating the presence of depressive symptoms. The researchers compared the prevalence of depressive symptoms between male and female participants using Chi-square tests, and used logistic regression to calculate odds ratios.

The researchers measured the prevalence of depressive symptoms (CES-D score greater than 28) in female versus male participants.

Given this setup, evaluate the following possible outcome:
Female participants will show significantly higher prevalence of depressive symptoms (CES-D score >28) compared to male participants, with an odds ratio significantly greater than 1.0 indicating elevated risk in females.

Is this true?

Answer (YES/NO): NO